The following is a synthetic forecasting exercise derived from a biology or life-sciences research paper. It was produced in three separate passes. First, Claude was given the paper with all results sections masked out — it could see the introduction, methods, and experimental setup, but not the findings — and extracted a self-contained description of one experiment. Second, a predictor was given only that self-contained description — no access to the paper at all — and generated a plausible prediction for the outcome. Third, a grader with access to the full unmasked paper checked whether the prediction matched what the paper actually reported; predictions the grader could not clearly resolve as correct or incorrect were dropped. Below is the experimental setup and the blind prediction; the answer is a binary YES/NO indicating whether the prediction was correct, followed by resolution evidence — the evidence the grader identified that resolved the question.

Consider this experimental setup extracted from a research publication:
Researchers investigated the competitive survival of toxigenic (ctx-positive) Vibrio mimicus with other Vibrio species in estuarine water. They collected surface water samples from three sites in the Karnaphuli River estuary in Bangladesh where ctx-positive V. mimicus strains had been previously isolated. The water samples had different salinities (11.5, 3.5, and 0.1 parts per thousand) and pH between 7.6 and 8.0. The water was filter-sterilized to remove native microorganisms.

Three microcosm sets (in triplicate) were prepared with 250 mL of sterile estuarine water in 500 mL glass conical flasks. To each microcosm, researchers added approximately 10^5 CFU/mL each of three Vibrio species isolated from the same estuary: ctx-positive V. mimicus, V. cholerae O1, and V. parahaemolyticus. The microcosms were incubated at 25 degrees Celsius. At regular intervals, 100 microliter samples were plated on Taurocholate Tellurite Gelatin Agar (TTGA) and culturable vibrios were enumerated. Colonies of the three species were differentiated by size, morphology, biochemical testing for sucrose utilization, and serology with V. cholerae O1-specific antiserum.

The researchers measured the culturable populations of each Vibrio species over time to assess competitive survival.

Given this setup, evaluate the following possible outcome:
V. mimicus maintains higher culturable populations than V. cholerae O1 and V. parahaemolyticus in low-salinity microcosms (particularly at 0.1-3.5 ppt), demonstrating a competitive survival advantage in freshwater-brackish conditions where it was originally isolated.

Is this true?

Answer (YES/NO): NO